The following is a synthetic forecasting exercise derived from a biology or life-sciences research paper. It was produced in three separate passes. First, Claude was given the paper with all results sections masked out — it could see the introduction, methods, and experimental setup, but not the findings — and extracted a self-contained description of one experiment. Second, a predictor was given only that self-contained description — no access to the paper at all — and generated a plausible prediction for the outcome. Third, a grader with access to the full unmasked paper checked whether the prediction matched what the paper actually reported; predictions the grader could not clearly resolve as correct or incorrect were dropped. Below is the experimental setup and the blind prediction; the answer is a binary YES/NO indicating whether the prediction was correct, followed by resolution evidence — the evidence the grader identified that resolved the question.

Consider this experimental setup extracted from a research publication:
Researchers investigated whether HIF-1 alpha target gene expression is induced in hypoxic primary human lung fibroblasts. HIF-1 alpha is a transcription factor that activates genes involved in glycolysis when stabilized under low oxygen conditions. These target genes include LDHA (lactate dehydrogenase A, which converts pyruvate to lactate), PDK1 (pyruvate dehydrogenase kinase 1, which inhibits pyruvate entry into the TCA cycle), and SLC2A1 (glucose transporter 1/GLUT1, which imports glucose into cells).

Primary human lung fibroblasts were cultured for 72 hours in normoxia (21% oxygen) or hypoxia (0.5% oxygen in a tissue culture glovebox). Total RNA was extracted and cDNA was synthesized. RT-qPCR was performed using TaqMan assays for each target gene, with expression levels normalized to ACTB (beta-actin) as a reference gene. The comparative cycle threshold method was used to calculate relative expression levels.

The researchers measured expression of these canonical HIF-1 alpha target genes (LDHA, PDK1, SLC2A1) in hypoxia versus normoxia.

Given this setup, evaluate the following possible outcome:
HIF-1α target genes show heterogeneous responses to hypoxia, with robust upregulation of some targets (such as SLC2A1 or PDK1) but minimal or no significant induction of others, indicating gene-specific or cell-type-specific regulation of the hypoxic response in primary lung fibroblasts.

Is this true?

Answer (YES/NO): NO